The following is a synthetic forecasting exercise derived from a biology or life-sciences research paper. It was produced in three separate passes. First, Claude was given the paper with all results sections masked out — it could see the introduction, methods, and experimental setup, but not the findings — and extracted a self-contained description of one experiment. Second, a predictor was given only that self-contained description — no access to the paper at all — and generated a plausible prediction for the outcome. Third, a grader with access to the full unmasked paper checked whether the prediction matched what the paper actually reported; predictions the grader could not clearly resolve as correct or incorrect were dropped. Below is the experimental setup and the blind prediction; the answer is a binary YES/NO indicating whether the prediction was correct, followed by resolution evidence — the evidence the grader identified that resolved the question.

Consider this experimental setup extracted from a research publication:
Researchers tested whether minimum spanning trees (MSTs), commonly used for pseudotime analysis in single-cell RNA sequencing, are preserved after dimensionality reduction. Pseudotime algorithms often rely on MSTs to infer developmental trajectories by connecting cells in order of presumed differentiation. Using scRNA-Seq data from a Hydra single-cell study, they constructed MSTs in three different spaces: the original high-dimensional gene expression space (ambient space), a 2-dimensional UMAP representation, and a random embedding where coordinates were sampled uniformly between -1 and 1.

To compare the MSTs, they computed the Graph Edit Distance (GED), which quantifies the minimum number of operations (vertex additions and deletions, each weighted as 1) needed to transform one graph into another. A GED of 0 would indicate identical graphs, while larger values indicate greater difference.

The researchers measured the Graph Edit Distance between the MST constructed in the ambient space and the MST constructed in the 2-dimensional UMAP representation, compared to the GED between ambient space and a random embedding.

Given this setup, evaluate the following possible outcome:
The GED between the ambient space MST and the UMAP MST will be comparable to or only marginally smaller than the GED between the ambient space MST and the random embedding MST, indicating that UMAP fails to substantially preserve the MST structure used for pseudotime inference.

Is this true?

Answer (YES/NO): YES